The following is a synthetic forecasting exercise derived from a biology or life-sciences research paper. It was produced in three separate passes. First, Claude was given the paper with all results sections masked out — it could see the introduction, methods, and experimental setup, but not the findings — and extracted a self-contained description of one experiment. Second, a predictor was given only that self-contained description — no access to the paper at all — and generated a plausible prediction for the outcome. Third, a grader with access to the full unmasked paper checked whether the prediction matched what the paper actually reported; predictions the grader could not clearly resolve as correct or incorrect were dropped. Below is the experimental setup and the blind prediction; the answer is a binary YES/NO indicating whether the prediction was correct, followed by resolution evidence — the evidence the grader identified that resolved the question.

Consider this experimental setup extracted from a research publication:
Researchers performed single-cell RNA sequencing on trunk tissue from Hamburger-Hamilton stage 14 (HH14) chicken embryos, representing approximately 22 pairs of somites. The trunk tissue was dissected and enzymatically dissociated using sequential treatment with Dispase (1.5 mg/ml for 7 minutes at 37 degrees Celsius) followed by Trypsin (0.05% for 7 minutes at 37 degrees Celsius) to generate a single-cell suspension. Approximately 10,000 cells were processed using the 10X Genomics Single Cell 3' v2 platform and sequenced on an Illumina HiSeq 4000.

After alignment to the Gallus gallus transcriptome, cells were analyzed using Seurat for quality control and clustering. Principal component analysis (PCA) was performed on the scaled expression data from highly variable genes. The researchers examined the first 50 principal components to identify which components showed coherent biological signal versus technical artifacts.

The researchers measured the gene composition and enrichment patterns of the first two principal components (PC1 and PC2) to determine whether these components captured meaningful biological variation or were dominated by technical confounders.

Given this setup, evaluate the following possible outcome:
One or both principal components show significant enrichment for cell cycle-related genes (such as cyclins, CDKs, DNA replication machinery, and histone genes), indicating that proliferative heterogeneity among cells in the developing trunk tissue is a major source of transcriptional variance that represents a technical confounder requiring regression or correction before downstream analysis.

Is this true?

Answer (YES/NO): NO